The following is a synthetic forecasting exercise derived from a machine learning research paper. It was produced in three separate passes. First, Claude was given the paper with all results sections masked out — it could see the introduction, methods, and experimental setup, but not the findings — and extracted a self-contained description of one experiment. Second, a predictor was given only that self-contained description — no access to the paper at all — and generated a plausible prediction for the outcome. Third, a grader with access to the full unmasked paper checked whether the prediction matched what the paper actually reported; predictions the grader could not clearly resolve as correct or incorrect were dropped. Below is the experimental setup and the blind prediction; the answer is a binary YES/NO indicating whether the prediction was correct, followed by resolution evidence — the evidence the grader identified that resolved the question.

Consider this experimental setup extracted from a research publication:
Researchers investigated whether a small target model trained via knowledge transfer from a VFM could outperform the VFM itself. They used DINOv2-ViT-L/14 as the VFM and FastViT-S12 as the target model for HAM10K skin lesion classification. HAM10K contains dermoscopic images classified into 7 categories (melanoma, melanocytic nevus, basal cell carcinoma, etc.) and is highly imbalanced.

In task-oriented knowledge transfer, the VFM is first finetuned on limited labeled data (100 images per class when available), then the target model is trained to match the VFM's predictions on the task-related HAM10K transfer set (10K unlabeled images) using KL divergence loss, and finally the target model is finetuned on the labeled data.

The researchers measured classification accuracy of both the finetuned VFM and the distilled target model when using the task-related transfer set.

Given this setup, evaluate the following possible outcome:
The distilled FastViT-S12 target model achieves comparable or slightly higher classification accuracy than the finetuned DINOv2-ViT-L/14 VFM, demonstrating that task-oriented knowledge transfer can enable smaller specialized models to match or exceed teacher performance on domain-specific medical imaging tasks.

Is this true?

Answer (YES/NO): YES